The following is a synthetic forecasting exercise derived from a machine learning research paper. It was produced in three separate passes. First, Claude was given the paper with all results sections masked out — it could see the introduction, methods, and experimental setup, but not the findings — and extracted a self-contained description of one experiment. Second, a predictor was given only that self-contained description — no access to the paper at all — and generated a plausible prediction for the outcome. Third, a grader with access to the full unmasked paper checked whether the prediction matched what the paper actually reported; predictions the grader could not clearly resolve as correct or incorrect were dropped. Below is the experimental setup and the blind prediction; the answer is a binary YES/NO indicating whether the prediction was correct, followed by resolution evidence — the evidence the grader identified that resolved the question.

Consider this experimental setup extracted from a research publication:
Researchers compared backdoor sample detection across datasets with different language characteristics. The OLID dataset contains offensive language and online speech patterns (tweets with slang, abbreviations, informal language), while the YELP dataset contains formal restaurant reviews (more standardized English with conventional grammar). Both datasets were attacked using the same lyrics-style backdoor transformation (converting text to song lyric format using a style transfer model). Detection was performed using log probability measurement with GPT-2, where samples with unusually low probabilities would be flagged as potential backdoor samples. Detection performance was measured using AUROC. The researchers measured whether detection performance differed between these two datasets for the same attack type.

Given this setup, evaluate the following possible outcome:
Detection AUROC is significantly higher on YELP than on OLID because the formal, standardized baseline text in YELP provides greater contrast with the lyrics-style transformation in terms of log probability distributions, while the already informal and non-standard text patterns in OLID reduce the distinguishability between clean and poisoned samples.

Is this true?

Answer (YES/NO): YES